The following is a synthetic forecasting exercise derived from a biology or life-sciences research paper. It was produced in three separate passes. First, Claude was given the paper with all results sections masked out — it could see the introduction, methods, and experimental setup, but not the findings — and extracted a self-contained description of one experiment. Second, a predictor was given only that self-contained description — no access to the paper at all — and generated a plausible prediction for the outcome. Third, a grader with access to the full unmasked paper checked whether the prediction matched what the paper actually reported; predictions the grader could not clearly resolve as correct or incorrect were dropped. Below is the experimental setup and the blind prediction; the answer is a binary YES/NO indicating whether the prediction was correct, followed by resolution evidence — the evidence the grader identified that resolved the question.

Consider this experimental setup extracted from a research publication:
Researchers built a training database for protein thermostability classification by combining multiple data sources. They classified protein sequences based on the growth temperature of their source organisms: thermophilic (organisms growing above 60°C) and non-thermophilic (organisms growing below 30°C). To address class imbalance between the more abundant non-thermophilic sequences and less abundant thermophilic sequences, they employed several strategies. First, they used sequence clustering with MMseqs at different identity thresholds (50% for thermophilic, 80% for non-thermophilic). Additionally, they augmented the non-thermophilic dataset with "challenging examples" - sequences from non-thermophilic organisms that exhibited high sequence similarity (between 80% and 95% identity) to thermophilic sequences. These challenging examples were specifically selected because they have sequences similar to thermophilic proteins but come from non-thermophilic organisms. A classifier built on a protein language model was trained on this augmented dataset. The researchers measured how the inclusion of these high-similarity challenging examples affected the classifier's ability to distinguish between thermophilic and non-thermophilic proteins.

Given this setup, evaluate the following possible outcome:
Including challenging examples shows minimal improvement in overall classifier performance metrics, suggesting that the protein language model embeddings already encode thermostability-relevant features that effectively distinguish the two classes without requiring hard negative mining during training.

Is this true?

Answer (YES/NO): YES